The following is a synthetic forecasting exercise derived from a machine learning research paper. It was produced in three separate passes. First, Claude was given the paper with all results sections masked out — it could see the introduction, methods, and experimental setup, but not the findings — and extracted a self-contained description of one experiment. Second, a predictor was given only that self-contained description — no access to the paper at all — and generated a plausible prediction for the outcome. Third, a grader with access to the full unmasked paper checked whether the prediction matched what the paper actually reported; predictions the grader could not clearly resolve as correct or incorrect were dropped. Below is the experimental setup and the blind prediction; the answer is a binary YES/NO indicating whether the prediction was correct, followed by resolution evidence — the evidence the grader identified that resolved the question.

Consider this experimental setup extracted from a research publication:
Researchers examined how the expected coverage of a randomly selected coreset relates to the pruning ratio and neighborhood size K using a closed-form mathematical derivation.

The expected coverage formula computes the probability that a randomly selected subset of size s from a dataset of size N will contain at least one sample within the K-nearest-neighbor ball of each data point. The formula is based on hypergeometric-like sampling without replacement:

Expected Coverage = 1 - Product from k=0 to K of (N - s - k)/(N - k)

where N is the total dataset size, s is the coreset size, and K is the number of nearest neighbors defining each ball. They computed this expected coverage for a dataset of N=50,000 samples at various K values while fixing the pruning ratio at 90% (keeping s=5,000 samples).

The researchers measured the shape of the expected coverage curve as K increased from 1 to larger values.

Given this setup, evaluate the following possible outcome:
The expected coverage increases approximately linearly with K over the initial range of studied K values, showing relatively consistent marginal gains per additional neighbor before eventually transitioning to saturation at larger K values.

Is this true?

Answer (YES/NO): NO